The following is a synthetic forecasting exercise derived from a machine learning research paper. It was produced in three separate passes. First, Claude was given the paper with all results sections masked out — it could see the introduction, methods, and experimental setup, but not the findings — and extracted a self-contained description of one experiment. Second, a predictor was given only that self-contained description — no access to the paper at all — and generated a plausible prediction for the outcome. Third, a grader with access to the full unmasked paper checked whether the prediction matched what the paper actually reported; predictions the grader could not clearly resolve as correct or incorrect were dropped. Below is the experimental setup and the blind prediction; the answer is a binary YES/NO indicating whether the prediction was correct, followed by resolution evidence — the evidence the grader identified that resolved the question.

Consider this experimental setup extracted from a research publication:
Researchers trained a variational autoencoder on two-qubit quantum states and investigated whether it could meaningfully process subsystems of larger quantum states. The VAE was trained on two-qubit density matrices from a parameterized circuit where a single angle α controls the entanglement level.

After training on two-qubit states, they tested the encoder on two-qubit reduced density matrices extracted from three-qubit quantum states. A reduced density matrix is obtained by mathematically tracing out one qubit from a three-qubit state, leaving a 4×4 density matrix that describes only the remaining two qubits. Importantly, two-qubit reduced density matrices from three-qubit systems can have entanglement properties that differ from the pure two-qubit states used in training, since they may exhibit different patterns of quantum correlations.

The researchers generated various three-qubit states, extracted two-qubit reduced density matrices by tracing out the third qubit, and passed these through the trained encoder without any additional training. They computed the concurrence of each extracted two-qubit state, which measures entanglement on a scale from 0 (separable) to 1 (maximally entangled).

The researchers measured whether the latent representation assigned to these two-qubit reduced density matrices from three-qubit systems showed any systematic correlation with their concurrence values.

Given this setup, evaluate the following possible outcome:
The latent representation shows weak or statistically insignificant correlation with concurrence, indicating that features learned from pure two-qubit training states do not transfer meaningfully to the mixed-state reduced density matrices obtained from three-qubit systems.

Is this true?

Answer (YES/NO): NO